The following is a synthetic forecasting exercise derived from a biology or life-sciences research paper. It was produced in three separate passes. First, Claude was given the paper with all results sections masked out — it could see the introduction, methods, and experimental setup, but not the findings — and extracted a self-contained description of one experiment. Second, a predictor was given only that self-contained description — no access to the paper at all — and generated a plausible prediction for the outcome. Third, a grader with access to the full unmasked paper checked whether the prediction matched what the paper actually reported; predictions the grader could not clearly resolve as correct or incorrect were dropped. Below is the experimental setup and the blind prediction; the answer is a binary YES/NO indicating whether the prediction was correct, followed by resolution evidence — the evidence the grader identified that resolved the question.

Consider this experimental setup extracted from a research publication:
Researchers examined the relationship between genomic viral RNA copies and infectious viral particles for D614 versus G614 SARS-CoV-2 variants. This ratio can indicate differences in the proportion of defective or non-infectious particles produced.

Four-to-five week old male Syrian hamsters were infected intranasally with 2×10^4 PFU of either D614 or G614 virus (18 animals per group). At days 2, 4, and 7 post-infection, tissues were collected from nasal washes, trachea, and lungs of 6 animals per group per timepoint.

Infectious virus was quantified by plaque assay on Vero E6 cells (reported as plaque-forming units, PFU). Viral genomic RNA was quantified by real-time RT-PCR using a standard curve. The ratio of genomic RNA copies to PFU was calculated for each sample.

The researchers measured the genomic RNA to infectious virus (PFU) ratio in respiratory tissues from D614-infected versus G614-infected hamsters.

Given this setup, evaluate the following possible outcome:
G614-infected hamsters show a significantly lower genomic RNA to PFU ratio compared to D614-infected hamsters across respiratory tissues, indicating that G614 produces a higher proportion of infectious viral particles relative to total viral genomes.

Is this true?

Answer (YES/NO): YES